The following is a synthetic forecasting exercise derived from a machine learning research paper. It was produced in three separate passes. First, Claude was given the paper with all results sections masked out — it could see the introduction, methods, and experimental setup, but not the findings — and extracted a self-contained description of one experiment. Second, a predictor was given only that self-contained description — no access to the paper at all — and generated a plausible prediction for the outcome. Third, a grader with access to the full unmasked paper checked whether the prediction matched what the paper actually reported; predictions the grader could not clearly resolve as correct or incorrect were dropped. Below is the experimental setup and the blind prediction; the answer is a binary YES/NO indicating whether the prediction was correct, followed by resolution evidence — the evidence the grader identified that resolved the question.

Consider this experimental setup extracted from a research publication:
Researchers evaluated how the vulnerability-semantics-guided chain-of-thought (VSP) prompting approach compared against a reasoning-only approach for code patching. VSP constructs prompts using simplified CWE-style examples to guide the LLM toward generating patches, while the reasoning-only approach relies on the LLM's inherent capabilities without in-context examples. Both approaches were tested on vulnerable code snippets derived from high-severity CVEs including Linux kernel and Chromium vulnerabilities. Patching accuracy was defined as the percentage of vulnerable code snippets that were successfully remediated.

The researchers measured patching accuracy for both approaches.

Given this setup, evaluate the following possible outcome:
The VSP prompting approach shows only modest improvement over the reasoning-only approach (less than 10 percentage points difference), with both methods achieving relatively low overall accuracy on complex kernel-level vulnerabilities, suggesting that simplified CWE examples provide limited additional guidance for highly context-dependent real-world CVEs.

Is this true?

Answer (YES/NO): YES